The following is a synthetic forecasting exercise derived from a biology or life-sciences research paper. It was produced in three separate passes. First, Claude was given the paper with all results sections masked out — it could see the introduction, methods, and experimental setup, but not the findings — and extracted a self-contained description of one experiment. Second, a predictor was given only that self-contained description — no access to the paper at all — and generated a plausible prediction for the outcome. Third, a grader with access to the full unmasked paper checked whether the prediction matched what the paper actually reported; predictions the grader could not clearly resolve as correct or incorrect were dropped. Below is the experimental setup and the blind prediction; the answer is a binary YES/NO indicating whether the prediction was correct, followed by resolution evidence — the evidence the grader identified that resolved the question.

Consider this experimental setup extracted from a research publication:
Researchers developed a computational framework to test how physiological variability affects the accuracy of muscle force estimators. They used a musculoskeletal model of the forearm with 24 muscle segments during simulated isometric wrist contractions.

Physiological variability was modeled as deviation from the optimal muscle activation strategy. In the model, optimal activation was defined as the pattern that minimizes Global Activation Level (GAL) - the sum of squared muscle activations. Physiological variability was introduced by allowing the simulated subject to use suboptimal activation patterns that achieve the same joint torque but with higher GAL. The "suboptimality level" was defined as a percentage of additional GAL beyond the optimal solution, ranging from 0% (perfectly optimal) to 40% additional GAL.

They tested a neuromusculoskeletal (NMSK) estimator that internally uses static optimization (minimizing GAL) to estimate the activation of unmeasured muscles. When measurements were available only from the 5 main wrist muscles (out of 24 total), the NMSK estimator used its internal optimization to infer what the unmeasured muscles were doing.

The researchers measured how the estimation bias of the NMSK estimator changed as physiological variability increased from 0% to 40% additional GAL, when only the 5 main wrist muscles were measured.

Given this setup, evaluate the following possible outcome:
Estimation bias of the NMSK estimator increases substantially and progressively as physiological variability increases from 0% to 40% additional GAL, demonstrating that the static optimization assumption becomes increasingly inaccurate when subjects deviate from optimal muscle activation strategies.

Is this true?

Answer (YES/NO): NO